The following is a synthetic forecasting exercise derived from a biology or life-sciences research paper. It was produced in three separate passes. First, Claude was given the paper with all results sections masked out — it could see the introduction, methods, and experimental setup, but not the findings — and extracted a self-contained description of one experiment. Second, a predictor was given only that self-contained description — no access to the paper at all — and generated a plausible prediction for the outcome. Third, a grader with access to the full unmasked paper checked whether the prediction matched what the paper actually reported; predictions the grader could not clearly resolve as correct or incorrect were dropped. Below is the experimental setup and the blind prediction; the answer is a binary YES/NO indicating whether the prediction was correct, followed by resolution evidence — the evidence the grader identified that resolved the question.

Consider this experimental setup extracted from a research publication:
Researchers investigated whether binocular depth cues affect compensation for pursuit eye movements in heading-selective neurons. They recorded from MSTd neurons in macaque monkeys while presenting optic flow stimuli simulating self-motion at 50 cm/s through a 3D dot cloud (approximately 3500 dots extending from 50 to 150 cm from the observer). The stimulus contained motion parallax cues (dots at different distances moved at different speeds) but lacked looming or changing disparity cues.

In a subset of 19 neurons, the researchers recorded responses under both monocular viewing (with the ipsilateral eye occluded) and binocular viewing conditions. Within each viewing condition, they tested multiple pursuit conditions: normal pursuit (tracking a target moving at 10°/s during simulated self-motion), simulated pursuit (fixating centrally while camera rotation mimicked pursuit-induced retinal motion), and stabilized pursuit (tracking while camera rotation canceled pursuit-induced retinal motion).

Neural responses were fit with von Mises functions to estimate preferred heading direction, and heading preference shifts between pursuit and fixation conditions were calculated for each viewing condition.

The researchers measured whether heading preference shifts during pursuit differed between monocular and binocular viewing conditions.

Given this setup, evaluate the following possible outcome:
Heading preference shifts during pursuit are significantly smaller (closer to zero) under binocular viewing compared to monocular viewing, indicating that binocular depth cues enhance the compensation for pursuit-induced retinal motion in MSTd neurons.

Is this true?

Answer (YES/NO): NO